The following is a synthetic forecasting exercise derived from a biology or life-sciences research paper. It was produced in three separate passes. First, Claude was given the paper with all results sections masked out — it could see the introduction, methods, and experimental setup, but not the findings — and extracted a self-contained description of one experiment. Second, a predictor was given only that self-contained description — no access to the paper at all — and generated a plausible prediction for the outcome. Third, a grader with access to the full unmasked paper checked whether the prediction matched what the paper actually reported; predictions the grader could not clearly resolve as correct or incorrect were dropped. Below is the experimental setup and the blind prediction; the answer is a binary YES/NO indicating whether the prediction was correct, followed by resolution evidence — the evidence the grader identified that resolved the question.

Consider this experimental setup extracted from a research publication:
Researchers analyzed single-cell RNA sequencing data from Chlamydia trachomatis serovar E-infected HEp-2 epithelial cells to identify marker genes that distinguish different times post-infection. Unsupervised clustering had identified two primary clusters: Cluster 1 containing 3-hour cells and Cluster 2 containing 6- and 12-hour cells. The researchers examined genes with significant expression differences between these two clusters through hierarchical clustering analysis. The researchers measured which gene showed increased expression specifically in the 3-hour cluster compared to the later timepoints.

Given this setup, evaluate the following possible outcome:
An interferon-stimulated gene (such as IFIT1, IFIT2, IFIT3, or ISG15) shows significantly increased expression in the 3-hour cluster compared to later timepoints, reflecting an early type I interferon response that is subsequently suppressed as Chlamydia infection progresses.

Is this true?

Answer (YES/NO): NO